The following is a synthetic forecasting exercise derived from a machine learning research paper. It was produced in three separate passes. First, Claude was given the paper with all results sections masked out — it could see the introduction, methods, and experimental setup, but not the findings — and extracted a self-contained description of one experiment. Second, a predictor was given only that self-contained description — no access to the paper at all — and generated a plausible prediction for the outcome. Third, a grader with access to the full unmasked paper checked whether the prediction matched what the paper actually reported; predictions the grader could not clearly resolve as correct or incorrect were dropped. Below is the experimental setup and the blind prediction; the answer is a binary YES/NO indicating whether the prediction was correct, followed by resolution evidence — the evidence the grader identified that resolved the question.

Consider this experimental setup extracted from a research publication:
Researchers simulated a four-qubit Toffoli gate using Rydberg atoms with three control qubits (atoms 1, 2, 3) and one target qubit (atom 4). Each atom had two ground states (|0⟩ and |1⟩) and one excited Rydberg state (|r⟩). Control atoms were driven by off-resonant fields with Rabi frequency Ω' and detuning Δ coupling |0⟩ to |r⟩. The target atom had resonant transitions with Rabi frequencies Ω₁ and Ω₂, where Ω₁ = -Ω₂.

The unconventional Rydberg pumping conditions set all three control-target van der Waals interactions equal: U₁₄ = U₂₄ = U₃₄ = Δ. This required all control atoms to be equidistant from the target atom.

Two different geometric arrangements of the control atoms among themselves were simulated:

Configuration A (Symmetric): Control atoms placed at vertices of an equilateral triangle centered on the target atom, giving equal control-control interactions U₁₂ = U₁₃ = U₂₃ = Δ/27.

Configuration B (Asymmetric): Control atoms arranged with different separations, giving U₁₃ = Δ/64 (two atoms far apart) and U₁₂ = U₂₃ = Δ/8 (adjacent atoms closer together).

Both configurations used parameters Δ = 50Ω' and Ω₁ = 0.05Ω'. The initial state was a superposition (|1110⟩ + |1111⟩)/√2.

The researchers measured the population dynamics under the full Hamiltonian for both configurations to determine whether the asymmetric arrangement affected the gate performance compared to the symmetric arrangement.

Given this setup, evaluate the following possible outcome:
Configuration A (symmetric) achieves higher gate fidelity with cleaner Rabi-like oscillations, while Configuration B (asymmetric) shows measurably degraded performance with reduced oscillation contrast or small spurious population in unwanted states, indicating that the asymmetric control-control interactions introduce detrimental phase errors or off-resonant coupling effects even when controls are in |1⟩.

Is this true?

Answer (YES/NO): NO